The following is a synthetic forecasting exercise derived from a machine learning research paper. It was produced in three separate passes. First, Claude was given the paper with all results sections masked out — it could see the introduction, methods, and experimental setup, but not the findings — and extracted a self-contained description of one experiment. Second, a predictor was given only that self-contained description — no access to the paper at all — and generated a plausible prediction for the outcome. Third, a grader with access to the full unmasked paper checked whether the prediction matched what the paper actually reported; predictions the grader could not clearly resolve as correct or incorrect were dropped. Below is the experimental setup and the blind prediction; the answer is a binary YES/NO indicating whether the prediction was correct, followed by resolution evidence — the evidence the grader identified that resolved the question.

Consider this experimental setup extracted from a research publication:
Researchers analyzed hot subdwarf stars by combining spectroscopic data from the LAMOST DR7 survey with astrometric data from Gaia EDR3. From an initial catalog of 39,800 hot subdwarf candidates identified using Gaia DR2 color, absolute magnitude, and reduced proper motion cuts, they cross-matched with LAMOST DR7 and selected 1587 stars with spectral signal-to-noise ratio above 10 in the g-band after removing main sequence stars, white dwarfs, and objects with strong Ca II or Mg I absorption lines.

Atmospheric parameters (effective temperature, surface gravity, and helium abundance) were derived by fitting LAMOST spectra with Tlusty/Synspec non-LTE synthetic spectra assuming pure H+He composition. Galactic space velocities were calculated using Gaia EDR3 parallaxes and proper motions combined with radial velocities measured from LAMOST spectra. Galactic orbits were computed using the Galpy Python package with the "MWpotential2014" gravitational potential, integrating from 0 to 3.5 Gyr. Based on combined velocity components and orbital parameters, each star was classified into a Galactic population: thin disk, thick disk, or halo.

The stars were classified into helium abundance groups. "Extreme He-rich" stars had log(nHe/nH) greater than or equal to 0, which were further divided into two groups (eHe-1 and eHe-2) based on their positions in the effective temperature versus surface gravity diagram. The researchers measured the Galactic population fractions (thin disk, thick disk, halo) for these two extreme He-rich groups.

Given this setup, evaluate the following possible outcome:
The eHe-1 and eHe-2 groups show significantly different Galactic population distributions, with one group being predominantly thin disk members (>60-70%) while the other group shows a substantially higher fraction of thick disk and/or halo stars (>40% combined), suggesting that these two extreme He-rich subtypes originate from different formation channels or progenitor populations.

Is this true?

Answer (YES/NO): NO